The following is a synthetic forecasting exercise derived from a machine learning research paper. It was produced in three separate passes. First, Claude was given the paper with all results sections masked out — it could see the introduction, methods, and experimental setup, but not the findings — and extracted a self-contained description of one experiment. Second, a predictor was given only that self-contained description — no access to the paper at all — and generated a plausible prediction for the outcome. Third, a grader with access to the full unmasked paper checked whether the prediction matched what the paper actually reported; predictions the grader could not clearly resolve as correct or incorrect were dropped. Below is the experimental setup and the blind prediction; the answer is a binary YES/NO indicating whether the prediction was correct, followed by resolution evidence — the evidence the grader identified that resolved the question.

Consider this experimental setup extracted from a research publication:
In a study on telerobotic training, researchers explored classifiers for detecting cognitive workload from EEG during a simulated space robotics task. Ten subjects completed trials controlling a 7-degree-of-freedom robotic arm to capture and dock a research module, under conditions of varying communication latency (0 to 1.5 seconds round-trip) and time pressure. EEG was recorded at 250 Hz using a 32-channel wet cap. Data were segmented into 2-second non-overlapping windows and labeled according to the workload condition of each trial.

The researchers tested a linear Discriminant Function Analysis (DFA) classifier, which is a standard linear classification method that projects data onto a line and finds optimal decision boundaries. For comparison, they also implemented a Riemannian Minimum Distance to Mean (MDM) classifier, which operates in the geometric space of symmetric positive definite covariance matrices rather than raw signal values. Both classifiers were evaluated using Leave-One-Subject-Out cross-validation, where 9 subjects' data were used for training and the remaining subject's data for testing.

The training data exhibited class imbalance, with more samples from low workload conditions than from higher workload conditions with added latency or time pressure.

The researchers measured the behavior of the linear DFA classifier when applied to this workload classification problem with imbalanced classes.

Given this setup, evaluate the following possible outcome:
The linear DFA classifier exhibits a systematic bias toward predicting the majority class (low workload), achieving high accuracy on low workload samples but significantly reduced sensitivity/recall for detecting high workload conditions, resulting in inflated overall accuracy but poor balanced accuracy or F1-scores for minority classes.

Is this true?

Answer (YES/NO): YES